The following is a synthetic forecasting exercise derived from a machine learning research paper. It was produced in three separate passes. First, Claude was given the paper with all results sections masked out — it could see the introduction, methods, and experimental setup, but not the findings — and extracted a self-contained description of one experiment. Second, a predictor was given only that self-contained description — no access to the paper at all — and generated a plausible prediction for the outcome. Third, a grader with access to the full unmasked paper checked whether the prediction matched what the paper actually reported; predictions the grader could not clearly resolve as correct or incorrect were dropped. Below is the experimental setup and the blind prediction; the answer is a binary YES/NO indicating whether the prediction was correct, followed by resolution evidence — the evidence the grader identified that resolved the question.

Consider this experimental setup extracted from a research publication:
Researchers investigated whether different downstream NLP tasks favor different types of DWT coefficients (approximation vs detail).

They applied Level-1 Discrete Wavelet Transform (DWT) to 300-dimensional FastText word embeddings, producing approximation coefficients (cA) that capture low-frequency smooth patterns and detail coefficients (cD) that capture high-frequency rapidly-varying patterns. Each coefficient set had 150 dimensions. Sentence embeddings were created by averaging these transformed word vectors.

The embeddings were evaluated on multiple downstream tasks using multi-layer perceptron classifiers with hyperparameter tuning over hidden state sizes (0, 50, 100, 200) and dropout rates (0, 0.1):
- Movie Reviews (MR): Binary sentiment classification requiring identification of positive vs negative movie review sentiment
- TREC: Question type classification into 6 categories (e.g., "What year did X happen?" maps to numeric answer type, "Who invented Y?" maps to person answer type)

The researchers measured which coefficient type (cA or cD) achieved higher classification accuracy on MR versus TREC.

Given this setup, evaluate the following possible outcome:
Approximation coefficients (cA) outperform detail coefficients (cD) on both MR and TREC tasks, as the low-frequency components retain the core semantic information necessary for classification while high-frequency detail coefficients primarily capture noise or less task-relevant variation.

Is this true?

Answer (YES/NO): YES